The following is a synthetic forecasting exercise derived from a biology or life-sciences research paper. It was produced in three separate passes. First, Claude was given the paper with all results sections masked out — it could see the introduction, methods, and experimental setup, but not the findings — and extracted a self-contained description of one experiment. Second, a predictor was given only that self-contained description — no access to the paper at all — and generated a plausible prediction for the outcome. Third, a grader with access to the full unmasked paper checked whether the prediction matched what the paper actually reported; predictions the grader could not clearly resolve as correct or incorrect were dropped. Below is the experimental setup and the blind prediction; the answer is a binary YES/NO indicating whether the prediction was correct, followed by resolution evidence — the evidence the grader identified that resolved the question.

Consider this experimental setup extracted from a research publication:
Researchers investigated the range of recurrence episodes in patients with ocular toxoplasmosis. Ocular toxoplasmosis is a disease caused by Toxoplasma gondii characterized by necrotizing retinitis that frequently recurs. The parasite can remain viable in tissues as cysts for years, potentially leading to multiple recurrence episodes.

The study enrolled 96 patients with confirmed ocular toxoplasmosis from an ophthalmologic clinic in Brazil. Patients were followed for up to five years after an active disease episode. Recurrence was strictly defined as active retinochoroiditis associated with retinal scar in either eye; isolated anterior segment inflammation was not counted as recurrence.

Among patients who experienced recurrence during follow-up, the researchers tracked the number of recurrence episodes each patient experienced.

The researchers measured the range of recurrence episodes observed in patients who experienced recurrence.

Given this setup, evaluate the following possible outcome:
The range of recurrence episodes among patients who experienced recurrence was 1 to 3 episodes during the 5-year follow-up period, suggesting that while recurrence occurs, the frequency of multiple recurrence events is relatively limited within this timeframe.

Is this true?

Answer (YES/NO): NO